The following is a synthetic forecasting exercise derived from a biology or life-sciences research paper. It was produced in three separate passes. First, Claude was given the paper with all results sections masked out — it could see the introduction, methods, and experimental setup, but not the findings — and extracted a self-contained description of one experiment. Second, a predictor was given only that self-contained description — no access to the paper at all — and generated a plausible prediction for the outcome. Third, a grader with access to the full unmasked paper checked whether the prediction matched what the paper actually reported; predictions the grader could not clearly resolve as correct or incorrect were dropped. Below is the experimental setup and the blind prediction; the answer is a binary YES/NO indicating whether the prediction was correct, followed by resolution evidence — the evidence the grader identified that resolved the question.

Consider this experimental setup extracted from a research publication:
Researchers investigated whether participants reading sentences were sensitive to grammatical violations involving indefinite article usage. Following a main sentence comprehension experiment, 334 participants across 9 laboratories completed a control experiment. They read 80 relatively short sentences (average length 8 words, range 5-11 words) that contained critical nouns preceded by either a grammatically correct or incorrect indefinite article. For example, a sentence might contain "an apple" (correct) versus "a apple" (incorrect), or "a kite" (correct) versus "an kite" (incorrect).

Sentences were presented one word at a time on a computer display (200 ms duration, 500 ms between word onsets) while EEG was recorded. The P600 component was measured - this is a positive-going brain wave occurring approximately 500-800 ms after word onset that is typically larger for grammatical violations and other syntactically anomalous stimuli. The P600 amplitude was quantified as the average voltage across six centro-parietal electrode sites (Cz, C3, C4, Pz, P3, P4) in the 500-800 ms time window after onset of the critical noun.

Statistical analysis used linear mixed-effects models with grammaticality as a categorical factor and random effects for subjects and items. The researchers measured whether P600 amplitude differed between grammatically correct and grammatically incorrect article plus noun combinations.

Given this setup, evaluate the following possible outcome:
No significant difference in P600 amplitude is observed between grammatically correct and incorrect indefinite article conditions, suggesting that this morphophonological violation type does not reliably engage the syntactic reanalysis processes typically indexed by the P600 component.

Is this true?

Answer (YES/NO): NO